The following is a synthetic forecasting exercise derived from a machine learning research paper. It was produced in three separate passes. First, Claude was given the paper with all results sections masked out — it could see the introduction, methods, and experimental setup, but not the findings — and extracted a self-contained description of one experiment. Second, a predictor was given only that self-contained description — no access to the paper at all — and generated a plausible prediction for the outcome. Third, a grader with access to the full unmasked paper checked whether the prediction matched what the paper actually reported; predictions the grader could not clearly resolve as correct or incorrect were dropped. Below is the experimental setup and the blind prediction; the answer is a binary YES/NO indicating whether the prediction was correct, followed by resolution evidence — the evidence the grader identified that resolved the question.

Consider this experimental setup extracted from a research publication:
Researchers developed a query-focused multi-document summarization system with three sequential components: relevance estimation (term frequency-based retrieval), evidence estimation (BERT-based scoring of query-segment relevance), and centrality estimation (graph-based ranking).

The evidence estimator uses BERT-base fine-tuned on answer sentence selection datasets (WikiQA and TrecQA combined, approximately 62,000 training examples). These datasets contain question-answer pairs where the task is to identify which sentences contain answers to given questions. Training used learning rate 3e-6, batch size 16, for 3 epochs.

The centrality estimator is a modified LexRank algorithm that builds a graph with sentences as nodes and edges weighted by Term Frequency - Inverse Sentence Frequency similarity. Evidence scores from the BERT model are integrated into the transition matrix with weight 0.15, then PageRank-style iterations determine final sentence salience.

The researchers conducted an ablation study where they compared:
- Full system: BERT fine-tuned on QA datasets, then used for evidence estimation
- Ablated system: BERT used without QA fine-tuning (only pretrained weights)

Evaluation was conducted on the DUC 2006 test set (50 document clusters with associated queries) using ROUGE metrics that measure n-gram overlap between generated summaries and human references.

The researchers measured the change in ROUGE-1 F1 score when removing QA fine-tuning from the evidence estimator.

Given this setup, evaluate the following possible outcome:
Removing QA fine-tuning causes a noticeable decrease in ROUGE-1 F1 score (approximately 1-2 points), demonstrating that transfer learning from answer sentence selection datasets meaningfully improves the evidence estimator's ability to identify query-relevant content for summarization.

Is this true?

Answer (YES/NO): NO